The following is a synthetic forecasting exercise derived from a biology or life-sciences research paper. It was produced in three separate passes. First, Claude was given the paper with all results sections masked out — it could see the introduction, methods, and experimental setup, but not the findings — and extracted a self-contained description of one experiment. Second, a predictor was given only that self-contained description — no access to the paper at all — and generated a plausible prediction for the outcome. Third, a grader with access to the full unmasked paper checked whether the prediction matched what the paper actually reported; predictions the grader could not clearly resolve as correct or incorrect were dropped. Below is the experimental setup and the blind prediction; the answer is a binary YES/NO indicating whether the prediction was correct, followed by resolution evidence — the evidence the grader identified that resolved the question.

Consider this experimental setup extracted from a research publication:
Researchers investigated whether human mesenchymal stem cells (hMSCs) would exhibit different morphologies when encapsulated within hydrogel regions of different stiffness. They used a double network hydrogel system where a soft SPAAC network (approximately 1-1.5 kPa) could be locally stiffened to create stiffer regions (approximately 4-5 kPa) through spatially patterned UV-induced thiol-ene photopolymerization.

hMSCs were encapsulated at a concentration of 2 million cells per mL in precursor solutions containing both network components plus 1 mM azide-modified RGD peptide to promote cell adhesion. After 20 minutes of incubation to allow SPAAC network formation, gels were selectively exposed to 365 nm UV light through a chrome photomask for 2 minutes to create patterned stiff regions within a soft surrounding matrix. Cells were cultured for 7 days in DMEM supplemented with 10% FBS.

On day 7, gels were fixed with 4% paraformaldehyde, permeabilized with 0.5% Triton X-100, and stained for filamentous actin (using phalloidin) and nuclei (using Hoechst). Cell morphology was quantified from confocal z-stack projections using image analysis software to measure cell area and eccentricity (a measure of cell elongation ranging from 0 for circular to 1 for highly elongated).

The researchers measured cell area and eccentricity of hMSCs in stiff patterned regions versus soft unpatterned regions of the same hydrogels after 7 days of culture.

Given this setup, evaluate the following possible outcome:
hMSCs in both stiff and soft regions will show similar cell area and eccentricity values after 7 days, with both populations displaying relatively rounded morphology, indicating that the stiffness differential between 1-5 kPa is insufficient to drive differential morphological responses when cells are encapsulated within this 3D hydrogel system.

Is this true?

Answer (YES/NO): NO